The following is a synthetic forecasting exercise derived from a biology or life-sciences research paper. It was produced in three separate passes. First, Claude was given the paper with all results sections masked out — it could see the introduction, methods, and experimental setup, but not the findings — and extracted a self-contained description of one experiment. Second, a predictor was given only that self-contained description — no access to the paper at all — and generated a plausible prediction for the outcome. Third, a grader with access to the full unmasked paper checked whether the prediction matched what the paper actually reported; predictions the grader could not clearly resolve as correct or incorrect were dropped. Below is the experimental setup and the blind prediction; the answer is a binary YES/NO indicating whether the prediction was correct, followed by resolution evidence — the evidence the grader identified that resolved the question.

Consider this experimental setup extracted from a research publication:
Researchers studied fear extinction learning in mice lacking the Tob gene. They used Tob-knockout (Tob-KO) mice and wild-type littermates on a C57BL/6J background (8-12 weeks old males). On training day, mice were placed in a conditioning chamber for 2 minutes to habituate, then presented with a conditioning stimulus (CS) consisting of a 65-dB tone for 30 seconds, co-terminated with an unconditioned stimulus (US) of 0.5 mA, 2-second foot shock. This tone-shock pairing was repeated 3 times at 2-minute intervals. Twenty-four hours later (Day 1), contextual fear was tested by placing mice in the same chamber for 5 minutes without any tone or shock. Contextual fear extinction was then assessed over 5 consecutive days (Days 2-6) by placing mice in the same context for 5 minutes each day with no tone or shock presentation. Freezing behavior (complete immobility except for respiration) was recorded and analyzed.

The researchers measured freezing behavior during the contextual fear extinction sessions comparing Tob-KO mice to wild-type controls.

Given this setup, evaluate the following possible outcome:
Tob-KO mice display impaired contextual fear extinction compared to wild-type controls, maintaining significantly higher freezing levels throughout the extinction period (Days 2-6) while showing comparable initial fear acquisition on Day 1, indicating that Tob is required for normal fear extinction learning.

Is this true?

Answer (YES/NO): NO